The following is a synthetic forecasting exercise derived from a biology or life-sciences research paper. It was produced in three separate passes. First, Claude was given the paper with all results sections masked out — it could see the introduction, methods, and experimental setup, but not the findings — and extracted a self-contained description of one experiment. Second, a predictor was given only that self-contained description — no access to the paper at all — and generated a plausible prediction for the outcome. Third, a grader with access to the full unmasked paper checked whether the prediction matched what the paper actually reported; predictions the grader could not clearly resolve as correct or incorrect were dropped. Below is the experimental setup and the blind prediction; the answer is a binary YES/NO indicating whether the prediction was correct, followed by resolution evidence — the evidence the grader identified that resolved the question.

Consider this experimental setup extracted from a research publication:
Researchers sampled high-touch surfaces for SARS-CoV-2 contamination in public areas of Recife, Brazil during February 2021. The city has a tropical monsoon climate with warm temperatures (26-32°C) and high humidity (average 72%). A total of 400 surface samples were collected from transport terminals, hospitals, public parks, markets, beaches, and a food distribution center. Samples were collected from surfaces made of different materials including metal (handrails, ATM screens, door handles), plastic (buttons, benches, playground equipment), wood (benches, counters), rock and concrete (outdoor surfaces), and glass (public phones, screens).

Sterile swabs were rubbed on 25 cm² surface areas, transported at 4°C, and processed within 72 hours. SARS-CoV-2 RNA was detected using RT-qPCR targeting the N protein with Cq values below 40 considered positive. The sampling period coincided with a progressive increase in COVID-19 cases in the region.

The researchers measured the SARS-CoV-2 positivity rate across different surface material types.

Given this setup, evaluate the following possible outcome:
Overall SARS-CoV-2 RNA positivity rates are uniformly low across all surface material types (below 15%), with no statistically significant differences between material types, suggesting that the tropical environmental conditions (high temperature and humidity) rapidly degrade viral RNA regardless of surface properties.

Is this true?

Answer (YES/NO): NO